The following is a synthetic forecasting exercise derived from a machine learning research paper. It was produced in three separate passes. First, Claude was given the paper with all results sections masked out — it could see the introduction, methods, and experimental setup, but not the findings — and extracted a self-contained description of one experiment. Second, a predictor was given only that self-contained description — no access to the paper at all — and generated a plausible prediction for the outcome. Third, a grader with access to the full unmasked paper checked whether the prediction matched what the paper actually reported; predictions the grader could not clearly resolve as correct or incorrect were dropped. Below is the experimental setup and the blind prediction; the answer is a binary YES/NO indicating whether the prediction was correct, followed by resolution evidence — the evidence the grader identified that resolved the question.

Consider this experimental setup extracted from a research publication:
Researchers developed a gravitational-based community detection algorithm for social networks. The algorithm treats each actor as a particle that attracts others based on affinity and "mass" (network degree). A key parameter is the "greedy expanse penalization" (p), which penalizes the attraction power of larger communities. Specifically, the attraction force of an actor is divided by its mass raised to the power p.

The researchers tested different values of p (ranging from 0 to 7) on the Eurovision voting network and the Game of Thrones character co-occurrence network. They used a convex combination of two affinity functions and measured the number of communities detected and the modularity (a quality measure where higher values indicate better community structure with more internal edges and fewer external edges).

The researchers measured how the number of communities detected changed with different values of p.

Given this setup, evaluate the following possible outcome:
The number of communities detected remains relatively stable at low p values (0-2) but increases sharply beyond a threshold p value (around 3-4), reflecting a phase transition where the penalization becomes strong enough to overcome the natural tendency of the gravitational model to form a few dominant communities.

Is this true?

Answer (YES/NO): NO